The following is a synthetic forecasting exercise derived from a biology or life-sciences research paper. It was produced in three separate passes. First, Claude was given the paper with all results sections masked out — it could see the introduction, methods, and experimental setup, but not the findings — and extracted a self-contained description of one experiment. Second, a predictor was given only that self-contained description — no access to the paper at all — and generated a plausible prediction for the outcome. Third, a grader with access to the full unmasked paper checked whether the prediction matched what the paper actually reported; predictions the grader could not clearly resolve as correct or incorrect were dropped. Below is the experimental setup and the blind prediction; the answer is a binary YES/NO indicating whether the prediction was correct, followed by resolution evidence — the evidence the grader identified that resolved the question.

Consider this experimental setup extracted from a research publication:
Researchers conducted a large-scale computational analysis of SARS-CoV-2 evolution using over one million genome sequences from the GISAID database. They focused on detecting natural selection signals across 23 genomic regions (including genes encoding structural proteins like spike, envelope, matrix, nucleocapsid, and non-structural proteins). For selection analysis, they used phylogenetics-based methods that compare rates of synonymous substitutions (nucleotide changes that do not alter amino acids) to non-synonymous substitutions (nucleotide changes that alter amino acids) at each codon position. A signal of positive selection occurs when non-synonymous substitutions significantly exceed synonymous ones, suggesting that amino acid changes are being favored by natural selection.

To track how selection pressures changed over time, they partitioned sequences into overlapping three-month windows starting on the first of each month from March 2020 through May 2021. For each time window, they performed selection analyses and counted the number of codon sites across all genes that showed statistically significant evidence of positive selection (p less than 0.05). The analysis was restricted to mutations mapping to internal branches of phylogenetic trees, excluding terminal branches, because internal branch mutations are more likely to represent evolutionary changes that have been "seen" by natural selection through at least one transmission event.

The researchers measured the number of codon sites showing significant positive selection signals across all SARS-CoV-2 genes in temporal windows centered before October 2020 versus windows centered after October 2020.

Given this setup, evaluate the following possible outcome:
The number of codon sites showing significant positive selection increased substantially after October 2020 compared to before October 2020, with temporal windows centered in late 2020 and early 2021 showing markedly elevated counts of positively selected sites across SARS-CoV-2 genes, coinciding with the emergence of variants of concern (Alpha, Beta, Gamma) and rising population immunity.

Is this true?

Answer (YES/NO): YES